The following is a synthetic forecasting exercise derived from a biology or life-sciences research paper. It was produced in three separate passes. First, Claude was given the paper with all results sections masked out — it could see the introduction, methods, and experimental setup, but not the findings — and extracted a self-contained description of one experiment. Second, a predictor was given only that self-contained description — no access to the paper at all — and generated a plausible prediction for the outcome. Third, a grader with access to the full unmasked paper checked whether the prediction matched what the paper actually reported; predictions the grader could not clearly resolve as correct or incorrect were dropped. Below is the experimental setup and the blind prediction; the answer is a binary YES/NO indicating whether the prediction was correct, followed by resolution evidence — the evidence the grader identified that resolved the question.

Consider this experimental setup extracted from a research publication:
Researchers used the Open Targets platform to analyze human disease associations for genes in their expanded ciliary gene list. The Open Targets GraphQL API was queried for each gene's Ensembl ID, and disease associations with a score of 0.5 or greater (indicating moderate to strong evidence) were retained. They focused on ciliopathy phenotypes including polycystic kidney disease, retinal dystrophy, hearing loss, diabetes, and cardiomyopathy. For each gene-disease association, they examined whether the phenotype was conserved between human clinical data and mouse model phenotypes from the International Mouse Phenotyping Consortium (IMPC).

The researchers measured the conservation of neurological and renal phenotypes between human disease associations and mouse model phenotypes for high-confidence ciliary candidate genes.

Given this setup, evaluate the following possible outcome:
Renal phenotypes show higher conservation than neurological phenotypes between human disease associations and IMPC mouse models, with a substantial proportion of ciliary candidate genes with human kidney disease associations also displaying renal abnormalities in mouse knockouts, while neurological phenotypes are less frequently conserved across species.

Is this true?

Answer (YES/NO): NO